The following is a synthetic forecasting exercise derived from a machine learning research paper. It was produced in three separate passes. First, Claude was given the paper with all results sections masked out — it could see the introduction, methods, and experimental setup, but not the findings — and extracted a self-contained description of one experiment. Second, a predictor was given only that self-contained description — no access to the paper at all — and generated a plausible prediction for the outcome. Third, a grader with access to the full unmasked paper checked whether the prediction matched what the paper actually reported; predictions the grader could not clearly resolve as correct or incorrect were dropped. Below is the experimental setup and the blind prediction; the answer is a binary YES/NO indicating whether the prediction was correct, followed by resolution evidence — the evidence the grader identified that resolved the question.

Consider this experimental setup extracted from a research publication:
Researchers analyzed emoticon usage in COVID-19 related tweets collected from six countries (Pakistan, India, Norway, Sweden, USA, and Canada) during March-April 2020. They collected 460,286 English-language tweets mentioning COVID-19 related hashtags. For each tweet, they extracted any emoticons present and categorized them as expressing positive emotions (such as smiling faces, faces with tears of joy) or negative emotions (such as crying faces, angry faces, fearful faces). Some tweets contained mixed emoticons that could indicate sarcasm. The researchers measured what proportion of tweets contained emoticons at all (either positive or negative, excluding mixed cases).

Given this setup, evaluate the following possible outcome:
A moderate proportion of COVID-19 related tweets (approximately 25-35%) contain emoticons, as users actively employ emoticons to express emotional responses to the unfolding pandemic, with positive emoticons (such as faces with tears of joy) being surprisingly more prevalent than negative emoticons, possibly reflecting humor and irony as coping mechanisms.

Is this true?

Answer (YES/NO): NO